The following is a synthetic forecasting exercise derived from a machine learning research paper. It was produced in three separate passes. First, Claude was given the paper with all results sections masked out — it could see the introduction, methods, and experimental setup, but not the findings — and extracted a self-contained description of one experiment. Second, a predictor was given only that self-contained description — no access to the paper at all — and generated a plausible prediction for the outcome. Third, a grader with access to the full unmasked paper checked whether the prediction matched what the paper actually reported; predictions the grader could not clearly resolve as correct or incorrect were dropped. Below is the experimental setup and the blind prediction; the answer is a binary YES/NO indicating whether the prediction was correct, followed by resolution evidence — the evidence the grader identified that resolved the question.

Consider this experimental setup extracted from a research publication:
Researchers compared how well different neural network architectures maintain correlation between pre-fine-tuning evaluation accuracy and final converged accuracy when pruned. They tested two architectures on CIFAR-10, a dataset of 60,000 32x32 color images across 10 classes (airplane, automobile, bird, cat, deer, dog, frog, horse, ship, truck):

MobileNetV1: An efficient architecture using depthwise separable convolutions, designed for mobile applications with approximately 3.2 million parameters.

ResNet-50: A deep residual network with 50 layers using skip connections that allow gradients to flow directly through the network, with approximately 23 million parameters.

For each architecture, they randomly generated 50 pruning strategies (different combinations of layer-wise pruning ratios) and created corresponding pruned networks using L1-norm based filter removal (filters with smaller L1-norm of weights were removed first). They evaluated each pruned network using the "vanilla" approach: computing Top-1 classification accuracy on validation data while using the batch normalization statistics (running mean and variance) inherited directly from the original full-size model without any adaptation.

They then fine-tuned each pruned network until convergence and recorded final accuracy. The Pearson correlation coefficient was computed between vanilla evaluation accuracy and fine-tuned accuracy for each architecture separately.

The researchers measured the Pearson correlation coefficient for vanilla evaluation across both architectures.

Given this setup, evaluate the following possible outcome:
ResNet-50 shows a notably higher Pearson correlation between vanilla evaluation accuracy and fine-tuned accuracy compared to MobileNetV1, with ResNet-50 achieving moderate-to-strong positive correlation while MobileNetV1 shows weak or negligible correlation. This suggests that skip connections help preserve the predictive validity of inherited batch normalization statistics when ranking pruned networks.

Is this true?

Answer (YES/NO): NO